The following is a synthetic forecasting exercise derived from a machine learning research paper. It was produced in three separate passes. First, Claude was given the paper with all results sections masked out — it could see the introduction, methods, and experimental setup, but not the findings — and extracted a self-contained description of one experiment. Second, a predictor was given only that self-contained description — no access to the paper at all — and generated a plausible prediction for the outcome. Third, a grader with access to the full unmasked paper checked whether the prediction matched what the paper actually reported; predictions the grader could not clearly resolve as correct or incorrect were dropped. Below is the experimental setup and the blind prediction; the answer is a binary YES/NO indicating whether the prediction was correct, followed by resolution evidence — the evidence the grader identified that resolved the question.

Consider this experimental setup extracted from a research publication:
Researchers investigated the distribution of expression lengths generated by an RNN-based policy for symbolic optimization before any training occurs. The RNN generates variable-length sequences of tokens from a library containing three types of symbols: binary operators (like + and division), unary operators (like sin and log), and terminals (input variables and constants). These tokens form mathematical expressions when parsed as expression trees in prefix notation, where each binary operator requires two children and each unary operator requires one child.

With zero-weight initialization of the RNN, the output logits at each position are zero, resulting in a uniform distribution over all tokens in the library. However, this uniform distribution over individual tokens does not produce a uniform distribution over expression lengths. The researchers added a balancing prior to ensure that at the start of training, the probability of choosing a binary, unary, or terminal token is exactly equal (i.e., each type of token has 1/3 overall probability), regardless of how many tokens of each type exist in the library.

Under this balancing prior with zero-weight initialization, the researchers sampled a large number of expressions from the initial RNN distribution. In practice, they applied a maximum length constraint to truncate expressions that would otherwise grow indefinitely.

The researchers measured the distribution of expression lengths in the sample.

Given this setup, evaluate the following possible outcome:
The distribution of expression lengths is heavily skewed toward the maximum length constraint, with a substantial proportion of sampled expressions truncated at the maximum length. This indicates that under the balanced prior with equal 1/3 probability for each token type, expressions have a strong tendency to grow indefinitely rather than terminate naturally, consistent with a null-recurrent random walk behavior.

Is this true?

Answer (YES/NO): YES